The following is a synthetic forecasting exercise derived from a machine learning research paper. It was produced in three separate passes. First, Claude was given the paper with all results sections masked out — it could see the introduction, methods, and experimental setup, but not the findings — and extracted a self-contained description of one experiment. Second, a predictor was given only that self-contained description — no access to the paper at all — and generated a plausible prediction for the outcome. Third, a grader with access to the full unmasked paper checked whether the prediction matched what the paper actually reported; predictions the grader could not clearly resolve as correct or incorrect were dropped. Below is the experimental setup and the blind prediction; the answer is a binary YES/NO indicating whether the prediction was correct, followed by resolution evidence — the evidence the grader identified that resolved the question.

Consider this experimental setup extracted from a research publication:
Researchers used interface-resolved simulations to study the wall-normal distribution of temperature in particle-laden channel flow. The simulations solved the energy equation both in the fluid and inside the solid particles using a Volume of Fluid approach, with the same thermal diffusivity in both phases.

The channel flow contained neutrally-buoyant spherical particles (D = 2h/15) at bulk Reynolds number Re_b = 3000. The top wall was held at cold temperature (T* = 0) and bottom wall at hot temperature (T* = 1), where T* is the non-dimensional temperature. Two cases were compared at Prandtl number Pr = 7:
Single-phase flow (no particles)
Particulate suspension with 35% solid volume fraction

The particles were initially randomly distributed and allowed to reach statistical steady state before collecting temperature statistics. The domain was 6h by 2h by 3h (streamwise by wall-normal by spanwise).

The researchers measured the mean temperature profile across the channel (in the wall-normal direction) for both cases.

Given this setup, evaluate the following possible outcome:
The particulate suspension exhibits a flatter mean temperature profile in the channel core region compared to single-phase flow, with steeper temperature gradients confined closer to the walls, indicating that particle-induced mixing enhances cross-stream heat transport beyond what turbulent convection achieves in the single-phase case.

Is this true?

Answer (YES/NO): NO